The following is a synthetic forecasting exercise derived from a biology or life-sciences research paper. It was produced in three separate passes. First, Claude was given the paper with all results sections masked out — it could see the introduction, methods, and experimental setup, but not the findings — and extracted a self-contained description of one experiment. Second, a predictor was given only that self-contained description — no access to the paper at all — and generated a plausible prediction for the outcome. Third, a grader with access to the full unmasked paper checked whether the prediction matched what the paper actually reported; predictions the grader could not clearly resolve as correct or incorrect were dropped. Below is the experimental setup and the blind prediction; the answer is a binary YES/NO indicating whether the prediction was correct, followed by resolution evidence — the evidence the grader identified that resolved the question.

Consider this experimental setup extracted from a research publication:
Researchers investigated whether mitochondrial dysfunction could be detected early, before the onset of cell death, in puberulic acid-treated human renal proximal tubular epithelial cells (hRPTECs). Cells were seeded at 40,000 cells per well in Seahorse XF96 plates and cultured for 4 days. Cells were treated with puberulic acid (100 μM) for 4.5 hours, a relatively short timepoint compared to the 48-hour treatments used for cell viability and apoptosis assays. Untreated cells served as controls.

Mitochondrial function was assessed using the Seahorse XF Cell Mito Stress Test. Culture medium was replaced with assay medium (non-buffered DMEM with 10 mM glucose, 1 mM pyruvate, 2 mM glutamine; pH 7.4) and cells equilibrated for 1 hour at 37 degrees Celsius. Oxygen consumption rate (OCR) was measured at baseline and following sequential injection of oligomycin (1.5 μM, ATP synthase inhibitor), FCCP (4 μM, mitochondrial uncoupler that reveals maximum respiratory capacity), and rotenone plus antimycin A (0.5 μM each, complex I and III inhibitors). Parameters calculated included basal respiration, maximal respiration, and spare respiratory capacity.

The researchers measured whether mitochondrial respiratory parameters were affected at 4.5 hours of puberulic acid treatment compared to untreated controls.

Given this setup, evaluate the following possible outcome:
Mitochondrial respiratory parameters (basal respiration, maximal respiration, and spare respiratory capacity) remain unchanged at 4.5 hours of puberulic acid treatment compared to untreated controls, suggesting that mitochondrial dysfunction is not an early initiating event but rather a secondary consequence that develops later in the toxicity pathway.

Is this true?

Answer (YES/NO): NO